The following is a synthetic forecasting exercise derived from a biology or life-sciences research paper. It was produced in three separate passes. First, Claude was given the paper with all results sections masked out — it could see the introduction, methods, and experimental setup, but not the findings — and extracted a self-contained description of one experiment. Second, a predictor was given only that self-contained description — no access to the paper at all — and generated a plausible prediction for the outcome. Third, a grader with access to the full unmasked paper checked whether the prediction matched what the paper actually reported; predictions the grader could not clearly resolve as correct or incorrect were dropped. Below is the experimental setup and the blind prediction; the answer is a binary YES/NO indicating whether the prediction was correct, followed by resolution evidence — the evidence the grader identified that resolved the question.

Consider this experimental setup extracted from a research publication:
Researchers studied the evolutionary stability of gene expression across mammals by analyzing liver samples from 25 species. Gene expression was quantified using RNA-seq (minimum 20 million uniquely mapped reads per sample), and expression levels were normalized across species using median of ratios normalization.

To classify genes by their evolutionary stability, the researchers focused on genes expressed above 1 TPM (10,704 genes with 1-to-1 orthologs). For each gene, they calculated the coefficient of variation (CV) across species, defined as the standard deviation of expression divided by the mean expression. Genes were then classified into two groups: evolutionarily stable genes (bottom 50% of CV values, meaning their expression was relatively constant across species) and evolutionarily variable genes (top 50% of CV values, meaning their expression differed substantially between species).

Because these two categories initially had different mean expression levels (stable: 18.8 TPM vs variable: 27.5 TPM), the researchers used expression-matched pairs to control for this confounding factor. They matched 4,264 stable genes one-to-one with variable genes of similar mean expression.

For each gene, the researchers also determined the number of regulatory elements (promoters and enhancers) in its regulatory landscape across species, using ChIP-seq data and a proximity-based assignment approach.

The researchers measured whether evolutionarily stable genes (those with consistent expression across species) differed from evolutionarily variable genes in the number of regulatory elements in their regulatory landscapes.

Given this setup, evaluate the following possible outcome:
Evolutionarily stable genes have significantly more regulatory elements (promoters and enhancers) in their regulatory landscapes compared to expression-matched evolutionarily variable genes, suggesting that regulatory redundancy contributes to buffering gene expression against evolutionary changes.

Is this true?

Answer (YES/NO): YES